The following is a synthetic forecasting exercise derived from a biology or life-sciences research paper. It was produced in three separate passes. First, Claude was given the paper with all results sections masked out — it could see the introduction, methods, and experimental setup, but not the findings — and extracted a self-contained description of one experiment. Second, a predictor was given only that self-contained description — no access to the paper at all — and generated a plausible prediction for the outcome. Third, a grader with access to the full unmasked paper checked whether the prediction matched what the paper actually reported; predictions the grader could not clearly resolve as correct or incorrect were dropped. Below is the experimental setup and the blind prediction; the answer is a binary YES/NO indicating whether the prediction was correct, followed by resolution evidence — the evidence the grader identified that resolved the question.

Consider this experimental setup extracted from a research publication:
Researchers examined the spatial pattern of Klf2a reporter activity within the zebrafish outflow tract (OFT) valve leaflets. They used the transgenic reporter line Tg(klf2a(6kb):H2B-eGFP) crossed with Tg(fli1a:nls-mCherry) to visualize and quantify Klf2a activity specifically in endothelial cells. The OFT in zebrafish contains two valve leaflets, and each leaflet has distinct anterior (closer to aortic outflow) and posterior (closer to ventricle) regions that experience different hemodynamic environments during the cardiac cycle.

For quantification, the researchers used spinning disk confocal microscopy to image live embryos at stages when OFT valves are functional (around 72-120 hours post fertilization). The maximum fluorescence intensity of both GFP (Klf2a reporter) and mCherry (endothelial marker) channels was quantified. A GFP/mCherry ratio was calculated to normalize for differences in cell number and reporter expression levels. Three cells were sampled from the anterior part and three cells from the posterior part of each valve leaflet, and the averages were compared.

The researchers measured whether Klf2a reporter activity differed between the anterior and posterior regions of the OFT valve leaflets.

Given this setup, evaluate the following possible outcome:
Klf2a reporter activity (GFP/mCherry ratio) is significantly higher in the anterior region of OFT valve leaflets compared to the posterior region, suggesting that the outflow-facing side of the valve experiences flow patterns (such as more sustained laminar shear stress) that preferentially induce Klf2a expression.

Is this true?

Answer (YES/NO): NO